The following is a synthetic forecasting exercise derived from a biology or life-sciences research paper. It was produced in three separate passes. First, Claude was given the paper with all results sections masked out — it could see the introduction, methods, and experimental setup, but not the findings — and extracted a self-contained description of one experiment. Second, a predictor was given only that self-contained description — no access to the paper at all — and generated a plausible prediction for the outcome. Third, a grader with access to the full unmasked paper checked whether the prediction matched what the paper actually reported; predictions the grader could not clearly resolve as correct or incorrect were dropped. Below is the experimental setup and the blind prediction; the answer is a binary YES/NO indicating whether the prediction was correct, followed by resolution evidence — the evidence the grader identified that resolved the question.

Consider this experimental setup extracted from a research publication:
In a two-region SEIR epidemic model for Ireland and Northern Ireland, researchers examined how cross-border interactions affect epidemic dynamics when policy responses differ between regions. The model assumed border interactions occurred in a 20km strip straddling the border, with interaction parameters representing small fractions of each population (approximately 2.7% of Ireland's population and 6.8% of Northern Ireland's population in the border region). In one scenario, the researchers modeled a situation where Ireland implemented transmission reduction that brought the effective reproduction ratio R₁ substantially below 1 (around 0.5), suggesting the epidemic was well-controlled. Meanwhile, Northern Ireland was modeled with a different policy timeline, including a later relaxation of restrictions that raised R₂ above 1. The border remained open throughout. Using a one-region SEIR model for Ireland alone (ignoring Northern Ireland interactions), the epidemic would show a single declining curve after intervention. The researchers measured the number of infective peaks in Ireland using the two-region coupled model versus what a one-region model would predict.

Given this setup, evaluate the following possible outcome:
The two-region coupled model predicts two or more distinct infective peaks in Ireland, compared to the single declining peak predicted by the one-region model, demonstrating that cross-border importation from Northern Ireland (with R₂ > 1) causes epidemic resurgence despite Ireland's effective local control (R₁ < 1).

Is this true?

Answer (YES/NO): YES